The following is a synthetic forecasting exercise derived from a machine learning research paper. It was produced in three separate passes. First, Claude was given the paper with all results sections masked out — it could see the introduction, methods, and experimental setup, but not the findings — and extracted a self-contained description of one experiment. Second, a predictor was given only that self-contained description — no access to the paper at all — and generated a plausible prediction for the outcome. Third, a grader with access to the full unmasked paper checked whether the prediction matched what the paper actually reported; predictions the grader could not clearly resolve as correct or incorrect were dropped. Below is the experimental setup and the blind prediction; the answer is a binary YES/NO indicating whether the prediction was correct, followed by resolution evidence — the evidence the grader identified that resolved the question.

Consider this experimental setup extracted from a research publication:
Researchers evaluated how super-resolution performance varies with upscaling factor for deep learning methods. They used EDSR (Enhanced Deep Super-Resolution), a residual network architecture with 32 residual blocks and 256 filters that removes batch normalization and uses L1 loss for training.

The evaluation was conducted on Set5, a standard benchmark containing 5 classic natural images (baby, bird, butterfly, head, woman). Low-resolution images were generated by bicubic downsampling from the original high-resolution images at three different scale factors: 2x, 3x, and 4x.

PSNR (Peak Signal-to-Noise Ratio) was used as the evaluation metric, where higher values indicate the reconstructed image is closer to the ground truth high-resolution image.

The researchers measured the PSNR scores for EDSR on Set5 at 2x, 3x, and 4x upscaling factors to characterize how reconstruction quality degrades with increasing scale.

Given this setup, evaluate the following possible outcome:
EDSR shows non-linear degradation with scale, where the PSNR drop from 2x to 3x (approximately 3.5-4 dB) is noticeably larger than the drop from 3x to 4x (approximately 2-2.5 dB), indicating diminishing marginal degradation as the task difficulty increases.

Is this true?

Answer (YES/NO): YES